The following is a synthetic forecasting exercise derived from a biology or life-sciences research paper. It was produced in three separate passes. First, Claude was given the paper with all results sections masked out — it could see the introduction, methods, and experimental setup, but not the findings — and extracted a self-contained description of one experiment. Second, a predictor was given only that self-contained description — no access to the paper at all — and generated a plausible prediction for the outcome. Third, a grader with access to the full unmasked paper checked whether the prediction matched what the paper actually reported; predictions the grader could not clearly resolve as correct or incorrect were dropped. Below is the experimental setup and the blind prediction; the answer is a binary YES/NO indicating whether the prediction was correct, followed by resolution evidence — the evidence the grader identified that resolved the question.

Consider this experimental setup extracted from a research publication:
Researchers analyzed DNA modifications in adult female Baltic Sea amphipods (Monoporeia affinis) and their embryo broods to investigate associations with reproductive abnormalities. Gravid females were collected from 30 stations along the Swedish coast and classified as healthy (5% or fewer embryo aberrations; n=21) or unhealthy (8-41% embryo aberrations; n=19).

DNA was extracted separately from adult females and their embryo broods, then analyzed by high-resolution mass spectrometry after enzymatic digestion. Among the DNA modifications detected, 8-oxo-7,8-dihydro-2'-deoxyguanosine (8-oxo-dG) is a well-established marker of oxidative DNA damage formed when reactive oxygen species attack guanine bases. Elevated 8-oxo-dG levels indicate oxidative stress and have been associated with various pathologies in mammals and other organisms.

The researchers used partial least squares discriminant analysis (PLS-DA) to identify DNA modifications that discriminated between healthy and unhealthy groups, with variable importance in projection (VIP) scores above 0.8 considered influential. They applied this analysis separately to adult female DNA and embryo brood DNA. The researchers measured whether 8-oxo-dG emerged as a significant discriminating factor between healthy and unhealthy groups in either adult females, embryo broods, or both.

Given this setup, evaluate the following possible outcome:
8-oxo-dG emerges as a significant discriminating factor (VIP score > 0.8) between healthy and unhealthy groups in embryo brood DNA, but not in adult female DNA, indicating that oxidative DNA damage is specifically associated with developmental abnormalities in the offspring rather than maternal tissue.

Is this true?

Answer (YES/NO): NO